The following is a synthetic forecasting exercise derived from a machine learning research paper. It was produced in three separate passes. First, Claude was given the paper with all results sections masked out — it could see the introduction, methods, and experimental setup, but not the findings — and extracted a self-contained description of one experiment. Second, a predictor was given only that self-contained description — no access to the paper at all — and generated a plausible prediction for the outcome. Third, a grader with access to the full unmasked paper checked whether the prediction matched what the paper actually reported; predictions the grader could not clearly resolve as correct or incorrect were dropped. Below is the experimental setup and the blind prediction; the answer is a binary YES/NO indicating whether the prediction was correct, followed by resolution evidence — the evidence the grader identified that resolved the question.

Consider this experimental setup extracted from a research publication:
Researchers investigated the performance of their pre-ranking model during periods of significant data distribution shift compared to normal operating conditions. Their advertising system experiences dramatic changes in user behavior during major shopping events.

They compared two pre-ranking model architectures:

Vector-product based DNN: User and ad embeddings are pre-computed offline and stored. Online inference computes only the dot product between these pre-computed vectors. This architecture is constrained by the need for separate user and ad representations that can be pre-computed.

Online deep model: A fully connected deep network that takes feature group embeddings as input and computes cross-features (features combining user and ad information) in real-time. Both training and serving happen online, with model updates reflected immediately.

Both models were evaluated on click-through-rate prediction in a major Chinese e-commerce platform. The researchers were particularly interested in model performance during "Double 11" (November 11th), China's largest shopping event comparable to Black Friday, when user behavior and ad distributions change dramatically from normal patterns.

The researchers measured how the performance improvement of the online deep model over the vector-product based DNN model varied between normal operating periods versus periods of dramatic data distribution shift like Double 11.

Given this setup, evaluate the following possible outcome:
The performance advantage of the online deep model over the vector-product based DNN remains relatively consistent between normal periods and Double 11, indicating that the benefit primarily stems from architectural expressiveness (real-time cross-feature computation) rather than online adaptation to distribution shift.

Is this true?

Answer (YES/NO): NO